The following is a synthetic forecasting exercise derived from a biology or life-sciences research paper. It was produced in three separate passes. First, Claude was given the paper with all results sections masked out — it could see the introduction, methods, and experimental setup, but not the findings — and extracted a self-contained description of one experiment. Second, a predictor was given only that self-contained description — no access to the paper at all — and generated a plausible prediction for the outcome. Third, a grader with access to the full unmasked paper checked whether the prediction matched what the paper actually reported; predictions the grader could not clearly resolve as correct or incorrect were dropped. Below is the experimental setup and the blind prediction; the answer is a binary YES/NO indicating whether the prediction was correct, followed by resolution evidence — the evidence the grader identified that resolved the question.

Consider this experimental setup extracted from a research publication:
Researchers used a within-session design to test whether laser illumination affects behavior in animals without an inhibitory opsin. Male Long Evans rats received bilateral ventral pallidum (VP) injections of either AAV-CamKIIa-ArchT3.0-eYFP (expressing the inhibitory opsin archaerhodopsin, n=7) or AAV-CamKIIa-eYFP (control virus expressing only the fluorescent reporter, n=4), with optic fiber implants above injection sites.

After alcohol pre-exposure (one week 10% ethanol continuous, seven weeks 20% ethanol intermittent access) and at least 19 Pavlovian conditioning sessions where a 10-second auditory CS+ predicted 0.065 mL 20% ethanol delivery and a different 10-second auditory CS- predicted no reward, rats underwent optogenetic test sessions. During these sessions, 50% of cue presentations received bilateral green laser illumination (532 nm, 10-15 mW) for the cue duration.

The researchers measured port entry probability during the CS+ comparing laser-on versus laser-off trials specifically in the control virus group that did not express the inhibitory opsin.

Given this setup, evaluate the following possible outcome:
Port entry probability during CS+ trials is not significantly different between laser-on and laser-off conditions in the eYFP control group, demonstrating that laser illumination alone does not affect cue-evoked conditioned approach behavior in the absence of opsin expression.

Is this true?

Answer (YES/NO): YES